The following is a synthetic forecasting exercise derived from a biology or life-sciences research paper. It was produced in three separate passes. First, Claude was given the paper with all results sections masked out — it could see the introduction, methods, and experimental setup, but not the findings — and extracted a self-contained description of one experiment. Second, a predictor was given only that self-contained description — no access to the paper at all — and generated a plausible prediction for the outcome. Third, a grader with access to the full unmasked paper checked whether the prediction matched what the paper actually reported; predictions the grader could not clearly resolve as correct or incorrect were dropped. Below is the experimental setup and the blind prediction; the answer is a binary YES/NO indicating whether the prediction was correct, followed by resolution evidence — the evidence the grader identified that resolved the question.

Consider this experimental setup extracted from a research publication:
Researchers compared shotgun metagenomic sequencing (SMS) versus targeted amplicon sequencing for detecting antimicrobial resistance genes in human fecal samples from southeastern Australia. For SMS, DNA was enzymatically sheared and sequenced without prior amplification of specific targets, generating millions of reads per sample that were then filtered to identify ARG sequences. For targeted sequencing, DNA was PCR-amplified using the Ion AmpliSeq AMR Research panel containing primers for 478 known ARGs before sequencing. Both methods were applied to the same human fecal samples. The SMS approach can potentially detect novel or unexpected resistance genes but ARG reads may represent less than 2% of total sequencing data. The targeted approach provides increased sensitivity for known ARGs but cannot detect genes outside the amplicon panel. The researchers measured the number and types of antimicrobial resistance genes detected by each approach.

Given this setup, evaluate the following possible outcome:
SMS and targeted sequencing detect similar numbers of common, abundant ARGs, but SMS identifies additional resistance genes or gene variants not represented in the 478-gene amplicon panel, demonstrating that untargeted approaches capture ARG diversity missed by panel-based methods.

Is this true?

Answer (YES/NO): NO